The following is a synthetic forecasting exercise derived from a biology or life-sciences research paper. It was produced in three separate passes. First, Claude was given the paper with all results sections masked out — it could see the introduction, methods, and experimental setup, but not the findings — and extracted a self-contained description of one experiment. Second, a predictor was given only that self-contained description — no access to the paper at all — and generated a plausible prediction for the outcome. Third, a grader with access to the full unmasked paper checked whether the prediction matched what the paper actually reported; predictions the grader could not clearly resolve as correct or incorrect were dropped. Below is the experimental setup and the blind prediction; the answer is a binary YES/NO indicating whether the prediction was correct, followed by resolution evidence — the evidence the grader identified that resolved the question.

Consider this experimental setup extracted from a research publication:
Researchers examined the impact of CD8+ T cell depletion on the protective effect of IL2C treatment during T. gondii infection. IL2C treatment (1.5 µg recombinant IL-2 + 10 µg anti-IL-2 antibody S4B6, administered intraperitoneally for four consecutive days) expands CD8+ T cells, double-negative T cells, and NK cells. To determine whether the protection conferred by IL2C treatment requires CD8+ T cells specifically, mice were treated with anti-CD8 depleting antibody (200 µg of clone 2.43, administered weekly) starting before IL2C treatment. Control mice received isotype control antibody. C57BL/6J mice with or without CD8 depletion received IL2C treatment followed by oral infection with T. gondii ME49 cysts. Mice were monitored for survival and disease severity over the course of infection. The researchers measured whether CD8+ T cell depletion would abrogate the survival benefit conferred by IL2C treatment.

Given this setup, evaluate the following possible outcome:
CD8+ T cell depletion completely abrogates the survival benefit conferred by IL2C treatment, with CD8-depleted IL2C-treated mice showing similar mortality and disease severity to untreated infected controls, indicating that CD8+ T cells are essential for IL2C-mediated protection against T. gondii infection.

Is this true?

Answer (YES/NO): YES